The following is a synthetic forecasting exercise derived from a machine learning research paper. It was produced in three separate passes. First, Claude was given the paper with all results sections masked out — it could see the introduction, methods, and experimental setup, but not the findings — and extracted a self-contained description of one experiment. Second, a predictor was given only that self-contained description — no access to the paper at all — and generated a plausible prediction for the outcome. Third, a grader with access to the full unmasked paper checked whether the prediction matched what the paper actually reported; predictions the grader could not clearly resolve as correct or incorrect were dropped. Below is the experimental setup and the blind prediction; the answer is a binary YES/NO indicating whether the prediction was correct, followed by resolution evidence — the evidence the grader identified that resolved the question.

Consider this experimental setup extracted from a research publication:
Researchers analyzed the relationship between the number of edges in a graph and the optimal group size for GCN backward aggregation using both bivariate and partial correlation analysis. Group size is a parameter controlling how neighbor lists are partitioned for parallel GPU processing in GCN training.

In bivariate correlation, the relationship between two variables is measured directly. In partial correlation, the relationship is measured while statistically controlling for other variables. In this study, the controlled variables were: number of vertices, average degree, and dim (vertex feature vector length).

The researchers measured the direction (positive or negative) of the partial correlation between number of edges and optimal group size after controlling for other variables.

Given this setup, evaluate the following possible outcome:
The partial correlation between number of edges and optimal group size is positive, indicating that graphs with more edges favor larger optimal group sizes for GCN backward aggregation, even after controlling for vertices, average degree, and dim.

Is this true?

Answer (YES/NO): NO